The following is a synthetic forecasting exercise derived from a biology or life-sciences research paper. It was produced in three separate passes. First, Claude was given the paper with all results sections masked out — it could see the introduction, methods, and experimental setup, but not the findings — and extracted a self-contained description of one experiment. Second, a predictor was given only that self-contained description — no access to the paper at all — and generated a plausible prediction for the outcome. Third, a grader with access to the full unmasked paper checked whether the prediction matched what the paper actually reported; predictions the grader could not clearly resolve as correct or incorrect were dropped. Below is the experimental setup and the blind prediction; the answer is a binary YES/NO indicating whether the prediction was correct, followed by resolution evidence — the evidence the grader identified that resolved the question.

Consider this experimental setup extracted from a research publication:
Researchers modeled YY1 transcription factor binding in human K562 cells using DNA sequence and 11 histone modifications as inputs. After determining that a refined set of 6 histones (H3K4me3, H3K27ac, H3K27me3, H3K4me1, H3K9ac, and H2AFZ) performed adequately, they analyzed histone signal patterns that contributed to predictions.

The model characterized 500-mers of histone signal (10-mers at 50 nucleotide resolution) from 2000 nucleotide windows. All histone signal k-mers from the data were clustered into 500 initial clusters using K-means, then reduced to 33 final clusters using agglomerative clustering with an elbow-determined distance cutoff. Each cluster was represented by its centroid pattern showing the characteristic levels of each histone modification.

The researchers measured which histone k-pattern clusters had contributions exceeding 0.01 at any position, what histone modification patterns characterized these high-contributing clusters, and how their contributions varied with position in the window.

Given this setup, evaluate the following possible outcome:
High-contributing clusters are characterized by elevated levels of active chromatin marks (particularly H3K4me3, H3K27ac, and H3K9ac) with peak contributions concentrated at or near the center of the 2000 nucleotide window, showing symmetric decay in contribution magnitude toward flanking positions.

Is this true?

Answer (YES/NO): NO